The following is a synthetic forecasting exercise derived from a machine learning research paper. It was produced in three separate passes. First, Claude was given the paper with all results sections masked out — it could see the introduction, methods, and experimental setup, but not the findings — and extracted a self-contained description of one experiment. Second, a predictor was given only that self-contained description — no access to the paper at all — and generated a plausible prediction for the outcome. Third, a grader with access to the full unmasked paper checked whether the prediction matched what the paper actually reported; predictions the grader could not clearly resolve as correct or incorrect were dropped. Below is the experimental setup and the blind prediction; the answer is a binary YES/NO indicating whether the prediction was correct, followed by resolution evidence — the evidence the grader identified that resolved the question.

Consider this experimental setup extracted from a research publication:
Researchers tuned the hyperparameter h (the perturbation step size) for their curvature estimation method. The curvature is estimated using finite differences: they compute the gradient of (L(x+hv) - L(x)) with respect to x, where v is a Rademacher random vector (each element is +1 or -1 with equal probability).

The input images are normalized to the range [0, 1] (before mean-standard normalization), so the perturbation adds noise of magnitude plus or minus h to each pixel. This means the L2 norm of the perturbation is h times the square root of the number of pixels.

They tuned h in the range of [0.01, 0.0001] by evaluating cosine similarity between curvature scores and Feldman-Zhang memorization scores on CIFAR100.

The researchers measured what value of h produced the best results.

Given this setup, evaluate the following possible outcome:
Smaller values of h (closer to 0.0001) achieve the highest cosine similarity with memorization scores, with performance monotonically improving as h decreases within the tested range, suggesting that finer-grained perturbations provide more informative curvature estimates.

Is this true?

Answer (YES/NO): NO